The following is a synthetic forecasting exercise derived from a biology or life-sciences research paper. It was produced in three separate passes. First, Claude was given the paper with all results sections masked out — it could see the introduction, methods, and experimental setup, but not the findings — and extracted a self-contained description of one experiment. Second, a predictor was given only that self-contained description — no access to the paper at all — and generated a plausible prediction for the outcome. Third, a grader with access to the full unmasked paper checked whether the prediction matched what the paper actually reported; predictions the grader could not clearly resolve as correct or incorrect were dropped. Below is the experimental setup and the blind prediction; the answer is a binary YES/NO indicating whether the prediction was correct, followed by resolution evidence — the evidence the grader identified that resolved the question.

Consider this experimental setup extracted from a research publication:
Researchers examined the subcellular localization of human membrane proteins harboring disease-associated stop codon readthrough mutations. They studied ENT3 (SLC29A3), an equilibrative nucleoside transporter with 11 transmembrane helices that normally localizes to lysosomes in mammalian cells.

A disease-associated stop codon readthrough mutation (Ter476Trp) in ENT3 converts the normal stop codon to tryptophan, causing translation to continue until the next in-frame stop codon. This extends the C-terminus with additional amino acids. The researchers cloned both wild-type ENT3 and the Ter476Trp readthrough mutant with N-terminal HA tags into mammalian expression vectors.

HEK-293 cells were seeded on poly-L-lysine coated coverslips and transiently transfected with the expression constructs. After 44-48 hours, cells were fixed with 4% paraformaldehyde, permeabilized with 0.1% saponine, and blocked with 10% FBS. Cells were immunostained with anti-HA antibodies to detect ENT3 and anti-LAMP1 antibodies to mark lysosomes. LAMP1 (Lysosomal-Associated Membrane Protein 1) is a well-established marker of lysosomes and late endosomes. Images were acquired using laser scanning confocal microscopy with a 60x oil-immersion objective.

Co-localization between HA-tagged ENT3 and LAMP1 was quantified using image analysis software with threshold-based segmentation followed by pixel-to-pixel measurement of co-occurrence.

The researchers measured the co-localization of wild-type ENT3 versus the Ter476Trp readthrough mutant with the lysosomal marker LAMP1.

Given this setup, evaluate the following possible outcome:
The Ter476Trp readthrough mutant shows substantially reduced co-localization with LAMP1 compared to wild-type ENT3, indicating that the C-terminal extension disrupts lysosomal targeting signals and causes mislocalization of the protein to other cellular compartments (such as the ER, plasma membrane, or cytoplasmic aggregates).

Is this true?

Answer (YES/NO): YES